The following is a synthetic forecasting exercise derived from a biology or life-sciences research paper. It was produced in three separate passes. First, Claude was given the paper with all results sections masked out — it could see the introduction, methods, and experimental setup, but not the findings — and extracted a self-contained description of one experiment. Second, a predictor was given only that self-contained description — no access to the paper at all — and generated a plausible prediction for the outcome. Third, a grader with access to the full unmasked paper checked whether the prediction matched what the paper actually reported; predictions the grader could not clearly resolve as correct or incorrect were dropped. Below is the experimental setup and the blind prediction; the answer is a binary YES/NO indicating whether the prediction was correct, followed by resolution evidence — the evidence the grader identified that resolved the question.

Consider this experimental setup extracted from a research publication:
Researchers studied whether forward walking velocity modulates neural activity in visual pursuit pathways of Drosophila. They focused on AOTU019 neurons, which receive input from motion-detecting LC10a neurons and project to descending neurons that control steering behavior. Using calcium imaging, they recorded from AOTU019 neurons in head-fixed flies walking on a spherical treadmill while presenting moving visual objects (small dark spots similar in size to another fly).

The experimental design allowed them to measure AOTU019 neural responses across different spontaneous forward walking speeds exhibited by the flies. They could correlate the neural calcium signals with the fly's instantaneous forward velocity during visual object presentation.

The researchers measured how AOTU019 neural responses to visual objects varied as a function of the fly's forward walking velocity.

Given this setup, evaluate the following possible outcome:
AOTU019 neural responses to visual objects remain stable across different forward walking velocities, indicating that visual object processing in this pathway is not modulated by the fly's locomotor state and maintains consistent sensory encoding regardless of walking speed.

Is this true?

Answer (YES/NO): NO